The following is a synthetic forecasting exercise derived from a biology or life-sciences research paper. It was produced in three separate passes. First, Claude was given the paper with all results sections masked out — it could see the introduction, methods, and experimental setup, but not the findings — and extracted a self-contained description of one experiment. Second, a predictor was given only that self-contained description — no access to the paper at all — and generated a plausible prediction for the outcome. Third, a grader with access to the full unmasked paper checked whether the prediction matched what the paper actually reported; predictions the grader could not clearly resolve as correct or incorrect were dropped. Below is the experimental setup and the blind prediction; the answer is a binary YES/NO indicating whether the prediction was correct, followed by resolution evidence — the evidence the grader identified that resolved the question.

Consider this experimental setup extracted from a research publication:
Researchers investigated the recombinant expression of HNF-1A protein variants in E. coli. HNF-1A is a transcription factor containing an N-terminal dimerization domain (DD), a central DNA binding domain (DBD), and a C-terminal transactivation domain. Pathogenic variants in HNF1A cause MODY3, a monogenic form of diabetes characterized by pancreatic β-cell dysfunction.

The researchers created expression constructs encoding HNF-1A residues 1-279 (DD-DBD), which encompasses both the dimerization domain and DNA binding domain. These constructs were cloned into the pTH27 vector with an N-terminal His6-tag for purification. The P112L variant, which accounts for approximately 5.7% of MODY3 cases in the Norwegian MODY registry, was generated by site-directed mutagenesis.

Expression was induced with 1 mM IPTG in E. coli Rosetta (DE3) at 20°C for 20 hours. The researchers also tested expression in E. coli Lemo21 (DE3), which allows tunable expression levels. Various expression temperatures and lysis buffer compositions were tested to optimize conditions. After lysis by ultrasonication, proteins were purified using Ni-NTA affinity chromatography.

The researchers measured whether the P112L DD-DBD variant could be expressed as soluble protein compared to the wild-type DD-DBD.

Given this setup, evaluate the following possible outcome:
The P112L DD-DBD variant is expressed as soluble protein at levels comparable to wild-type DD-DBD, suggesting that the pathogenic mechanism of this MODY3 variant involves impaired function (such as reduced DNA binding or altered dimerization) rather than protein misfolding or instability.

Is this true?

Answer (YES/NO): NO